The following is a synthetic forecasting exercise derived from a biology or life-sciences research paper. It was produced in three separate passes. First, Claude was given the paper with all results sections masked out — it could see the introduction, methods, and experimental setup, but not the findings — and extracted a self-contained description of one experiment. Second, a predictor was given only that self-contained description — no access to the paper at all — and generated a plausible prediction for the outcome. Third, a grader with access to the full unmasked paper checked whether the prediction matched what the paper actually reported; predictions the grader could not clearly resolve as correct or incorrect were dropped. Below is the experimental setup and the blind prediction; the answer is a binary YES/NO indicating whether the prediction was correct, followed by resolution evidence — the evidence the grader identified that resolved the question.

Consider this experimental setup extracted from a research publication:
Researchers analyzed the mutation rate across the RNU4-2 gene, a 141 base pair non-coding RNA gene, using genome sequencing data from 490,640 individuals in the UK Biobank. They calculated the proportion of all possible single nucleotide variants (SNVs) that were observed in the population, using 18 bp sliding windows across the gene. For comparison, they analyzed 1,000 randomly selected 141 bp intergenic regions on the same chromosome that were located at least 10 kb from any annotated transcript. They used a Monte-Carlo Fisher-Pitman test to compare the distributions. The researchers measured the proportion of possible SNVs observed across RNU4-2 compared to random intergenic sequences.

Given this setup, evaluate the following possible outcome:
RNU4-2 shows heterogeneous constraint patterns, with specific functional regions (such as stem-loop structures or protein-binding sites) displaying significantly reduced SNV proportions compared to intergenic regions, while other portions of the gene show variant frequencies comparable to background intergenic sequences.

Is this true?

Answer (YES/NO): NO